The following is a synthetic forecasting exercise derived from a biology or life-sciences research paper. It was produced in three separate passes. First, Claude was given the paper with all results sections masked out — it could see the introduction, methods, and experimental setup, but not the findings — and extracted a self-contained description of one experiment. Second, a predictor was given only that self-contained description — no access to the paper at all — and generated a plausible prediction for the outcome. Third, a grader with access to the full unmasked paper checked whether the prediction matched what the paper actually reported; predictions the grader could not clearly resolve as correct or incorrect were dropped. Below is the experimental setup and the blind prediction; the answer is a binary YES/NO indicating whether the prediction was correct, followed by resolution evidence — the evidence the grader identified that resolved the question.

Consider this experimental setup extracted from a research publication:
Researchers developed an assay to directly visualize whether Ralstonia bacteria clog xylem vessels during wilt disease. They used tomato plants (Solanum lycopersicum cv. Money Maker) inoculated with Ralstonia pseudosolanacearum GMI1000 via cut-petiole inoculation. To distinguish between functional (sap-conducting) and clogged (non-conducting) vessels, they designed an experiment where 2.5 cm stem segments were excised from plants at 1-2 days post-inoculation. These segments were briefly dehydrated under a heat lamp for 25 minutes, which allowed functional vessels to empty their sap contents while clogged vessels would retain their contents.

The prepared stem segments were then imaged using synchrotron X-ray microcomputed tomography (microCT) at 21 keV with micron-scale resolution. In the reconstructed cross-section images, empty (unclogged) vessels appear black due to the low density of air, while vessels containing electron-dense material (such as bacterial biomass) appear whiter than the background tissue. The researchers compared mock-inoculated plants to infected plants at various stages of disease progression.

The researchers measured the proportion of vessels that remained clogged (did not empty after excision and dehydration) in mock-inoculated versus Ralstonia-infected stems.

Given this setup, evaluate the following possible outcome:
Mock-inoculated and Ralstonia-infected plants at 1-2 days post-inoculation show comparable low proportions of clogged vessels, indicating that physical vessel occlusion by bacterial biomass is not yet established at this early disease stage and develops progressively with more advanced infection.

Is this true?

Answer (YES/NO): NO